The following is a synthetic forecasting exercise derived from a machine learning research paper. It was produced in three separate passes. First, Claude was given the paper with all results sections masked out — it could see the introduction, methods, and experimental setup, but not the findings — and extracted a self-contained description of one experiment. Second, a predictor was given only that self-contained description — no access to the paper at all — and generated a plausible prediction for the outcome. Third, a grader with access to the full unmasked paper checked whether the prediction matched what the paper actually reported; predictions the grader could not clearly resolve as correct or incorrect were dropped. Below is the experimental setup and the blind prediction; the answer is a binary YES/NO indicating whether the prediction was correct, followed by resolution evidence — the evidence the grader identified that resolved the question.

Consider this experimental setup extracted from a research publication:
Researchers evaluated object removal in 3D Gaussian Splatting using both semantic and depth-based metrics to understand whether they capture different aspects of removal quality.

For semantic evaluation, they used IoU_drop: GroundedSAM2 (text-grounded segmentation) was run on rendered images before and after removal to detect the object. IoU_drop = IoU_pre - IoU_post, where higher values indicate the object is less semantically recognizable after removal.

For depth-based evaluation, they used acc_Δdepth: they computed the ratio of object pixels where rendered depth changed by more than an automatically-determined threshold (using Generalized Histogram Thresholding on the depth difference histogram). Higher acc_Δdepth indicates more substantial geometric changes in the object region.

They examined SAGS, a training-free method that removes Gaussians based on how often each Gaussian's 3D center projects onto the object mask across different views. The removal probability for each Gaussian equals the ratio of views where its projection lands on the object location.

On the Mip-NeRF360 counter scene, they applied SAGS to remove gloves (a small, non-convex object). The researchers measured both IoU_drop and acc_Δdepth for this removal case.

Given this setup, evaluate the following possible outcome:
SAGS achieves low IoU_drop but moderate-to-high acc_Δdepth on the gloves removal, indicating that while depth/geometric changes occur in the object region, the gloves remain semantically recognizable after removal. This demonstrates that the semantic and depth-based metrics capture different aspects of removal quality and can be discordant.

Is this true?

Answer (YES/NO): YES